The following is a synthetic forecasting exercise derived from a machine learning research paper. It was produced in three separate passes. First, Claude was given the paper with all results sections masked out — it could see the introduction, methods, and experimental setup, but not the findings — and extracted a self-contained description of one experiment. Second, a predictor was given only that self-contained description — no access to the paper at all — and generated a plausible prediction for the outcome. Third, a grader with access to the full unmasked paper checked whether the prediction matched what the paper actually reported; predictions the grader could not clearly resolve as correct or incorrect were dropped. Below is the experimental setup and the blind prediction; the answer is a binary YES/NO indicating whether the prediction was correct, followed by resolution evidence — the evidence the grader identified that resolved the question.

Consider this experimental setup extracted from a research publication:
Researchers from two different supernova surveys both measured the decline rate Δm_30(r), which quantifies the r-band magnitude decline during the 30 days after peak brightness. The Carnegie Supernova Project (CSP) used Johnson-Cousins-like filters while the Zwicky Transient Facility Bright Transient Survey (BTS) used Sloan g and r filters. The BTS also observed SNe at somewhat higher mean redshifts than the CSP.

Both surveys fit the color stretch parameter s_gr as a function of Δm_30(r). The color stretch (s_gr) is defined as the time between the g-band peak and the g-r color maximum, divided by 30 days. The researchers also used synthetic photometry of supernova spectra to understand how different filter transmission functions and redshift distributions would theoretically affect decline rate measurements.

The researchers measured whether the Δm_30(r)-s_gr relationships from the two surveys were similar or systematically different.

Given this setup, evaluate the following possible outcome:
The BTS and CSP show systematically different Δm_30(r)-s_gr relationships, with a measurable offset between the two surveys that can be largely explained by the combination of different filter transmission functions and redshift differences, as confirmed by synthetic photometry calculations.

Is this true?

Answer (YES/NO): NO